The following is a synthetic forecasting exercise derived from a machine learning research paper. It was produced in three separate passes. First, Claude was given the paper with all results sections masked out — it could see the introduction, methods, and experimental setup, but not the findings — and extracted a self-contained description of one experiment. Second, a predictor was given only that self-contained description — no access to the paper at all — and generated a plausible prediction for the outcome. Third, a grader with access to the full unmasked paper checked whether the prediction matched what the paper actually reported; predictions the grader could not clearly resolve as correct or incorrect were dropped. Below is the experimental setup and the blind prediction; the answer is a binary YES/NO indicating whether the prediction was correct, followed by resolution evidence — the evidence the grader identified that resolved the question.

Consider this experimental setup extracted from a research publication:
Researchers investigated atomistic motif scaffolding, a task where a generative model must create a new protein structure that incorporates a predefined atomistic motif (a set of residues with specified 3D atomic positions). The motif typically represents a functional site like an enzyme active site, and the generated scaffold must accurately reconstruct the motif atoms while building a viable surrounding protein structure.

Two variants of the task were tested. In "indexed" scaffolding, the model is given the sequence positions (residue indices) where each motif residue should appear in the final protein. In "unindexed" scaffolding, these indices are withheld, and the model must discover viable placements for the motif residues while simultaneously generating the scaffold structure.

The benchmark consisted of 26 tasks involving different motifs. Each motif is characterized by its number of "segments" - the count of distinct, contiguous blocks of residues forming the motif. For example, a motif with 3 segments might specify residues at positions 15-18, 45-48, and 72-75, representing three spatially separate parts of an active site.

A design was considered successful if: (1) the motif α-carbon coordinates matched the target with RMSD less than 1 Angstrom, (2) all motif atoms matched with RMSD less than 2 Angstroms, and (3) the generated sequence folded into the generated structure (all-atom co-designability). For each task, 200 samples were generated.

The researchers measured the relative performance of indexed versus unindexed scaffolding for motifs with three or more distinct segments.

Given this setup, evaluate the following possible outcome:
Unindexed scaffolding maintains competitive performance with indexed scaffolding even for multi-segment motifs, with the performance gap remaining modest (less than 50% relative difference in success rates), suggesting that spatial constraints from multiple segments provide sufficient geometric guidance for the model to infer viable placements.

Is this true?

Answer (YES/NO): NO